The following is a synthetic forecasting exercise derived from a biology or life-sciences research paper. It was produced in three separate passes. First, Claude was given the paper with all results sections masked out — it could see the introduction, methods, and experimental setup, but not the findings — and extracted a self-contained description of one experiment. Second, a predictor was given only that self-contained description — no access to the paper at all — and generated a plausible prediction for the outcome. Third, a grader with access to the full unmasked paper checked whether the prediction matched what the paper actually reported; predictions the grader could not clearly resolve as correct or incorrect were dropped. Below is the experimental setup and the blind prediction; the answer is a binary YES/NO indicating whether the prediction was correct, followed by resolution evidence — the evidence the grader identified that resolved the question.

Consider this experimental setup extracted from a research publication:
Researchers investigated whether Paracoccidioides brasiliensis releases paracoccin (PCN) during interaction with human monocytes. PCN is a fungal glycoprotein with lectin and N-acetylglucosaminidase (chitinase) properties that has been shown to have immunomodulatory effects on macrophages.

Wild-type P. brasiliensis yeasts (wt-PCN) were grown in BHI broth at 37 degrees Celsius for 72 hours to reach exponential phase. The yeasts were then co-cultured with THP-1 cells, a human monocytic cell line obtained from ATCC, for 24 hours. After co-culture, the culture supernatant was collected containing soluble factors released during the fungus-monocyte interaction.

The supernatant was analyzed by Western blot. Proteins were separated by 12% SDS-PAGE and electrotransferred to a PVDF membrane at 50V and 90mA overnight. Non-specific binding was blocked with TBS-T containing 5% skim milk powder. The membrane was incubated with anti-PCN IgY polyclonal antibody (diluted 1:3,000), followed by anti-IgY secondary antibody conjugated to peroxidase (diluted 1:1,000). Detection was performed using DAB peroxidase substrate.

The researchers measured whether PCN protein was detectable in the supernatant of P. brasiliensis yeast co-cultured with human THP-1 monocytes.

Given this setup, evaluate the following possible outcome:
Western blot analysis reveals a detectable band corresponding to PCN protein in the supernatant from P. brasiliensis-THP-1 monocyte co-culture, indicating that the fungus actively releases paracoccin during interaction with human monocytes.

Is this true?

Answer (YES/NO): YES